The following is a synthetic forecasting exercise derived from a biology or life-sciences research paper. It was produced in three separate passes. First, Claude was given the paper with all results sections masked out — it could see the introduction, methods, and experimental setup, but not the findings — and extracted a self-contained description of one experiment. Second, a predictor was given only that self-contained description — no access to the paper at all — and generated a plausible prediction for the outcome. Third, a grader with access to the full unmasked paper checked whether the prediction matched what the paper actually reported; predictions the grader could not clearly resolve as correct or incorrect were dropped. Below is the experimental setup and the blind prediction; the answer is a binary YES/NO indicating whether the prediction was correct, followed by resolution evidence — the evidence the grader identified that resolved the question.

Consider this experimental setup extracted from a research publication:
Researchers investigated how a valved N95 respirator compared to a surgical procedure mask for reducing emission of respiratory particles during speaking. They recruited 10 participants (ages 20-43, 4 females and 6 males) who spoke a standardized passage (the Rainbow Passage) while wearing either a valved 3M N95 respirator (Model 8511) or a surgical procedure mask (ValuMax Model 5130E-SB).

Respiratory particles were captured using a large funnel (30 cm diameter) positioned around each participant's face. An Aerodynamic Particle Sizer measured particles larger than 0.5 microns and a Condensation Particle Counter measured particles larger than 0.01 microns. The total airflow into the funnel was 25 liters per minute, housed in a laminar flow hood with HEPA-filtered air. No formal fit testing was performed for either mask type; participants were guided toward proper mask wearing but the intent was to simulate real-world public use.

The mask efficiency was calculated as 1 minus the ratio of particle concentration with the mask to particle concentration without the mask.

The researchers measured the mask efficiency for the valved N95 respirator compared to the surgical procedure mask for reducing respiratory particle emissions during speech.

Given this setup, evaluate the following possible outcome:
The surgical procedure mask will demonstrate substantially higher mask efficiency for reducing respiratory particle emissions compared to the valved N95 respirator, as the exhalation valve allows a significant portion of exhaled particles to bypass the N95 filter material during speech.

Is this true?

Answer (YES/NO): NO